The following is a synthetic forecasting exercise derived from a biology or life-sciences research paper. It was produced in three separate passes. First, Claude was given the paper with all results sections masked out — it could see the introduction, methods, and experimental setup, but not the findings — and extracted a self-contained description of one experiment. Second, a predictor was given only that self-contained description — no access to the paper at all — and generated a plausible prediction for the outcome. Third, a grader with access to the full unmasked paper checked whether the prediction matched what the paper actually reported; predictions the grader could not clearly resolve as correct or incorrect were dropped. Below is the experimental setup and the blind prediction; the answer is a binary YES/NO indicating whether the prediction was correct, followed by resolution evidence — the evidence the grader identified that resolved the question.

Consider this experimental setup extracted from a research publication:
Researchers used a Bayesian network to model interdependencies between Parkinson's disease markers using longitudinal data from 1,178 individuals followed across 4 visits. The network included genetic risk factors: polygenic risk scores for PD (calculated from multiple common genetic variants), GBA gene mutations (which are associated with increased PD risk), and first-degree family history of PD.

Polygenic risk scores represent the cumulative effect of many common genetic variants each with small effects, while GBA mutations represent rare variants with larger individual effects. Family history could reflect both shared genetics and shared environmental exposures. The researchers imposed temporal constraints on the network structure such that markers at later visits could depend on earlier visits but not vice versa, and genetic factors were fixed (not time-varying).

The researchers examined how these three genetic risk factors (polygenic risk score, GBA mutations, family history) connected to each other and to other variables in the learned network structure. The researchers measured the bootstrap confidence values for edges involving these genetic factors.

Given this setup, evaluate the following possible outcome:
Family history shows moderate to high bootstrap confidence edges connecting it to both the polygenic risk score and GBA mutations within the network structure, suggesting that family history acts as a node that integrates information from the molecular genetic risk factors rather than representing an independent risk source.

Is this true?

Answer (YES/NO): NO